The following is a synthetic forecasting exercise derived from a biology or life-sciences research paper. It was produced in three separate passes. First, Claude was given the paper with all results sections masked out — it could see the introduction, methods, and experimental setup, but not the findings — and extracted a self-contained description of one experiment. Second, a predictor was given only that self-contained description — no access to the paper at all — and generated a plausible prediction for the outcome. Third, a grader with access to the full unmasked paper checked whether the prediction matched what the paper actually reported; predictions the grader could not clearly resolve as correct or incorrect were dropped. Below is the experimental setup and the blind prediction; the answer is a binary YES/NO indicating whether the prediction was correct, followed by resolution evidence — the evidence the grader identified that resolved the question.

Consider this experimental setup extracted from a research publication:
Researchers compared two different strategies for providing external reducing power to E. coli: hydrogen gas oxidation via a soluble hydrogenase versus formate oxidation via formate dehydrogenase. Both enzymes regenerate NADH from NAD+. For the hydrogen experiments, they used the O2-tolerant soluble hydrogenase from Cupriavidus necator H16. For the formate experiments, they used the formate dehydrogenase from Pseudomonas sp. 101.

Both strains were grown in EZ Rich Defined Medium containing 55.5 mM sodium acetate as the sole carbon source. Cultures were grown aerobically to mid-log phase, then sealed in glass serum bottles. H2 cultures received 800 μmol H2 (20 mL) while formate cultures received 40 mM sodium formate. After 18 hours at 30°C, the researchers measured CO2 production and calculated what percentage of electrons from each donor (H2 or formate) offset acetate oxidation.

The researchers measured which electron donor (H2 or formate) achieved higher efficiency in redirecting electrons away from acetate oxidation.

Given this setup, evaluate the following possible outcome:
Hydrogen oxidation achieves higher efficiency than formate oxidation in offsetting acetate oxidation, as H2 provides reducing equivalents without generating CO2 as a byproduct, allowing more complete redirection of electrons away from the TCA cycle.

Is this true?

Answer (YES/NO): NO